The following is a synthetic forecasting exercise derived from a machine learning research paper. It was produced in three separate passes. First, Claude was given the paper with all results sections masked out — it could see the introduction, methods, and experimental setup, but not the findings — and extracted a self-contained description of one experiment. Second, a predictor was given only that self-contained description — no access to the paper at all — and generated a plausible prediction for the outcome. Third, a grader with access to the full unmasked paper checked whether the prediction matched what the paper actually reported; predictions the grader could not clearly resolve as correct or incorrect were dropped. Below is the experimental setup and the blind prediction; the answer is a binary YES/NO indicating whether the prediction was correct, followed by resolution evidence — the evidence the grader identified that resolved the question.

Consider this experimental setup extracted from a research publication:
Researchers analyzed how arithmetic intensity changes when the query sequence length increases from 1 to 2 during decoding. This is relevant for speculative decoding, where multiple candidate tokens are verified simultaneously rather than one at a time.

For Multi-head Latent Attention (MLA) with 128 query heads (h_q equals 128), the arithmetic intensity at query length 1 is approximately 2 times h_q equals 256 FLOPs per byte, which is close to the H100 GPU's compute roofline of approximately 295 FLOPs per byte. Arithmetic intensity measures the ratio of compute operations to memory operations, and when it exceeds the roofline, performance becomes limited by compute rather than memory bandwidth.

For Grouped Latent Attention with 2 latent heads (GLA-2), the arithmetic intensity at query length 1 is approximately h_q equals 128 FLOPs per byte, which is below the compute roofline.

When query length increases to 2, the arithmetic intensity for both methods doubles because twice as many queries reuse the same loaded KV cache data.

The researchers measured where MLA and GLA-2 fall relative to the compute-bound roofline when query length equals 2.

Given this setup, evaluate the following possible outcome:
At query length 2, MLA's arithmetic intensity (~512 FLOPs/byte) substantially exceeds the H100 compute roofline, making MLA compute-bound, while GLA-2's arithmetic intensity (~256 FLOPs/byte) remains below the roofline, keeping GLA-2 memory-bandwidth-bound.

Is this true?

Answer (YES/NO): NO